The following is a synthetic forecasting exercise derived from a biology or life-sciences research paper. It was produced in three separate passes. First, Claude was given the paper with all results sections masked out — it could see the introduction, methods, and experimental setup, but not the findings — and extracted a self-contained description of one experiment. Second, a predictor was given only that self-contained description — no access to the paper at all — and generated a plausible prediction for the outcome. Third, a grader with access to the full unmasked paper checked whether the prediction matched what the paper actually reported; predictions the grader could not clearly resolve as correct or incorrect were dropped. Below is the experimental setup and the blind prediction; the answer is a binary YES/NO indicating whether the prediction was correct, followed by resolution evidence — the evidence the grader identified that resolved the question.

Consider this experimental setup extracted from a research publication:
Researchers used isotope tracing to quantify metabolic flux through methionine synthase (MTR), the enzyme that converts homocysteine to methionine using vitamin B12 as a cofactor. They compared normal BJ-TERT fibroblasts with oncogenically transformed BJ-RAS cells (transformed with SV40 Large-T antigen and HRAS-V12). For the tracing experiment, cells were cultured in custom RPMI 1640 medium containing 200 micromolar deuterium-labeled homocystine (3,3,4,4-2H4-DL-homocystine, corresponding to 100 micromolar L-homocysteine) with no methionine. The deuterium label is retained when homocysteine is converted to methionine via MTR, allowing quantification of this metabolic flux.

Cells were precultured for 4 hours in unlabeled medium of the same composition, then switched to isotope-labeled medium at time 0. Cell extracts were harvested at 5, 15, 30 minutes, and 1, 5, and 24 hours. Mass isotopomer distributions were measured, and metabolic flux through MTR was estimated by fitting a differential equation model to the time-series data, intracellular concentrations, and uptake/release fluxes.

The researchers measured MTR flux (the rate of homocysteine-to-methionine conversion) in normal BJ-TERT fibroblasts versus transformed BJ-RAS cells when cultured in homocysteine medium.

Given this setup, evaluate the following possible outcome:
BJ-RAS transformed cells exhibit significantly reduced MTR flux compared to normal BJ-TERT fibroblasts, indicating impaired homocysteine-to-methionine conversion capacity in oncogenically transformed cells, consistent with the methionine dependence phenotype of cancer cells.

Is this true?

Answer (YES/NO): YES